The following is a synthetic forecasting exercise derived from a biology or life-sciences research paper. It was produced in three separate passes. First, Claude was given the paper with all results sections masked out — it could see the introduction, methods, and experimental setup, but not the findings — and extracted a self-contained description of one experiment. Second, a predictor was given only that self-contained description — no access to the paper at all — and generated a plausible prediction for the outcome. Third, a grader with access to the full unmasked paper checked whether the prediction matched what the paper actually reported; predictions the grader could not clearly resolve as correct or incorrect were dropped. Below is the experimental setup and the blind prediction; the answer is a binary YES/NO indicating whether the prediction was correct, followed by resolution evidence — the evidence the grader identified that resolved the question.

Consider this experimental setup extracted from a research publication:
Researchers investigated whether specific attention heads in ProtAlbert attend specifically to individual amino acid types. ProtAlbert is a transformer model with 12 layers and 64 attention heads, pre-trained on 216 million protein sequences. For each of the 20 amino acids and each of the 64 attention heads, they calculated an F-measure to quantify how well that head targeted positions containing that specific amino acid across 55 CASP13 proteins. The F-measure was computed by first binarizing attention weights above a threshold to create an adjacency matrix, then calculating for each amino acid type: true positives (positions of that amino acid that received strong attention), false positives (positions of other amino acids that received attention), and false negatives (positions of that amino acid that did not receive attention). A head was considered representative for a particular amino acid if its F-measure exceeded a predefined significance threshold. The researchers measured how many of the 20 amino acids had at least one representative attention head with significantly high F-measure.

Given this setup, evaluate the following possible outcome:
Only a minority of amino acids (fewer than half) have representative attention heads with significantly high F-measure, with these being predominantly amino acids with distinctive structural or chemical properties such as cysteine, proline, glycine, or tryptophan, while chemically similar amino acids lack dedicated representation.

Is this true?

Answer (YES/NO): NO